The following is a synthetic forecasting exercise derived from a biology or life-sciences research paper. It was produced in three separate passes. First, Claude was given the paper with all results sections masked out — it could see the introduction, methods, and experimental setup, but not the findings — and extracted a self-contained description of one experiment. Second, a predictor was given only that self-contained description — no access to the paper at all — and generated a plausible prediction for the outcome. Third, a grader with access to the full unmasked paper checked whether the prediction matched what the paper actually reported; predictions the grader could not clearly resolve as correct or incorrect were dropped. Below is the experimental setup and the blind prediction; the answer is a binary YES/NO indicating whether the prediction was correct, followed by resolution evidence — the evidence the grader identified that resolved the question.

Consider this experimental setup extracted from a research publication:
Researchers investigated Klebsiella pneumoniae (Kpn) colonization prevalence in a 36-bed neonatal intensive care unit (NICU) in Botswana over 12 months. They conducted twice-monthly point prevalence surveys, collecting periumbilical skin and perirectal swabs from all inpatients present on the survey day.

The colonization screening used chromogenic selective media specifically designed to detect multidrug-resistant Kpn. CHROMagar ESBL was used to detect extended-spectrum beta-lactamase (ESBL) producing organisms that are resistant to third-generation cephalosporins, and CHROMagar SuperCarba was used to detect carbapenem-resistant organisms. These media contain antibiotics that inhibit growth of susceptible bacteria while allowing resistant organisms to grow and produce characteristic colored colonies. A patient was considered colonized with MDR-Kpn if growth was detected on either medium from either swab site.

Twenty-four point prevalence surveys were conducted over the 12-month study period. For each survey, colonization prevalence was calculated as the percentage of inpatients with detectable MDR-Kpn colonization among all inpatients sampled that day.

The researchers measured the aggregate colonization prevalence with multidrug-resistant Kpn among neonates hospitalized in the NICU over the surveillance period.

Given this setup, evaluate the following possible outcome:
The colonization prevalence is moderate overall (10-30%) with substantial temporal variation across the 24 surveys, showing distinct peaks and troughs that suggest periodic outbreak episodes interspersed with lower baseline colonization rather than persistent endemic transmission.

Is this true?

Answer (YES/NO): NO